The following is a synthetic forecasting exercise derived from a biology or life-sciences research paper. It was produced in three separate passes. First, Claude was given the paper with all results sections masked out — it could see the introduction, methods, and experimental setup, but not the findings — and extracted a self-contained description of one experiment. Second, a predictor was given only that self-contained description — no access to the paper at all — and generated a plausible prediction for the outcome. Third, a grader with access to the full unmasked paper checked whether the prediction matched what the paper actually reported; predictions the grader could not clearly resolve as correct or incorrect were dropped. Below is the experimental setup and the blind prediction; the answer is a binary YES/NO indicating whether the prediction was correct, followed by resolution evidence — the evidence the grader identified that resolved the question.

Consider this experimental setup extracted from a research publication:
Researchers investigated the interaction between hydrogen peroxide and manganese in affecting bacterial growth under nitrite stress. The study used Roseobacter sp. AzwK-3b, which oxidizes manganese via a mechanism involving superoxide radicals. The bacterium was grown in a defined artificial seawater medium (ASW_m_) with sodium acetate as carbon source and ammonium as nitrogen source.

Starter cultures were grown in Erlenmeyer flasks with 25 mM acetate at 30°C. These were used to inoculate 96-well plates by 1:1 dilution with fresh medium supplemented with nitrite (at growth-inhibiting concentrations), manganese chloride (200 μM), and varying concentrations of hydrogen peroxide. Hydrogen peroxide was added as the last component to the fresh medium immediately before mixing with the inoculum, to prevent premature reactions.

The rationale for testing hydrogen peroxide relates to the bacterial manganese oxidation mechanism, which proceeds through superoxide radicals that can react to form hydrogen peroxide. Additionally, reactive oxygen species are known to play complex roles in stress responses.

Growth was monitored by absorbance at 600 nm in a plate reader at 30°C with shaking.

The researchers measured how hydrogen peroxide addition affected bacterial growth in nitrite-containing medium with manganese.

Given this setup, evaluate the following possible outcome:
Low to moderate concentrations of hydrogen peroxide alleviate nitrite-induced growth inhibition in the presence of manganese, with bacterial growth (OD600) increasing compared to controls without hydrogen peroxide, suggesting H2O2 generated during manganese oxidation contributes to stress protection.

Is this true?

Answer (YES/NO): NO